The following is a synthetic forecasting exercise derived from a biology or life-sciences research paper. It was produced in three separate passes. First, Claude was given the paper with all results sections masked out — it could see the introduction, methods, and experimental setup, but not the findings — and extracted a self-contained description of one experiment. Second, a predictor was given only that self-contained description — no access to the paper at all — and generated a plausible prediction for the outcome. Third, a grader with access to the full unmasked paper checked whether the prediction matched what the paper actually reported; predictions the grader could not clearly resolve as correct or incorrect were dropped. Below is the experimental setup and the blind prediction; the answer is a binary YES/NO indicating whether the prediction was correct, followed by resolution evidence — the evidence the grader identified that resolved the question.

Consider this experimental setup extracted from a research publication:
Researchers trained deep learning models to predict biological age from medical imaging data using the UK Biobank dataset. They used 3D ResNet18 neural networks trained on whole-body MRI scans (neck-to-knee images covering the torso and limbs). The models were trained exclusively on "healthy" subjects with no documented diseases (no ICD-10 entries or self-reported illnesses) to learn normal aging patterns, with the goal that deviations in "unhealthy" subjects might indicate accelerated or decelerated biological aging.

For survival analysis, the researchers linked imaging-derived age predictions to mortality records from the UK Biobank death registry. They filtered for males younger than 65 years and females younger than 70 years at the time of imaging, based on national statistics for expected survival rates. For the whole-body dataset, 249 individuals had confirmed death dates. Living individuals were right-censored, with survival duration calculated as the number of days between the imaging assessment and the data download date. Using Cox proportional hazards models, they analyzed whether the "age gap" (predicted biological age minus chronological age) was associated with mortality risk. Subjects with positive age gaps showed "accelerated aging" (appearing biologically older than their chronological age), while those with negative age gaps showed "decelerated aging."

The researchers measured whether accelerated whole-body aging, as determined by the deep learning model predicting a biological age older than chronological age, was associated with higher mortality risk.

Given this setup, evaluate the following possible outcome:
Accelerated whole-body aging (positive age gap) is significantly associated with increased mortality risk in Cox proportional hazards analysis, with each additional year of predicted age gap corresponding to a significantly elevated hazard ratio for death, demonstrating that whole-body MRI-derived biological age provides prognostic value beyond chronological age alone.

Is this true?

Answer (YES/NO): NO